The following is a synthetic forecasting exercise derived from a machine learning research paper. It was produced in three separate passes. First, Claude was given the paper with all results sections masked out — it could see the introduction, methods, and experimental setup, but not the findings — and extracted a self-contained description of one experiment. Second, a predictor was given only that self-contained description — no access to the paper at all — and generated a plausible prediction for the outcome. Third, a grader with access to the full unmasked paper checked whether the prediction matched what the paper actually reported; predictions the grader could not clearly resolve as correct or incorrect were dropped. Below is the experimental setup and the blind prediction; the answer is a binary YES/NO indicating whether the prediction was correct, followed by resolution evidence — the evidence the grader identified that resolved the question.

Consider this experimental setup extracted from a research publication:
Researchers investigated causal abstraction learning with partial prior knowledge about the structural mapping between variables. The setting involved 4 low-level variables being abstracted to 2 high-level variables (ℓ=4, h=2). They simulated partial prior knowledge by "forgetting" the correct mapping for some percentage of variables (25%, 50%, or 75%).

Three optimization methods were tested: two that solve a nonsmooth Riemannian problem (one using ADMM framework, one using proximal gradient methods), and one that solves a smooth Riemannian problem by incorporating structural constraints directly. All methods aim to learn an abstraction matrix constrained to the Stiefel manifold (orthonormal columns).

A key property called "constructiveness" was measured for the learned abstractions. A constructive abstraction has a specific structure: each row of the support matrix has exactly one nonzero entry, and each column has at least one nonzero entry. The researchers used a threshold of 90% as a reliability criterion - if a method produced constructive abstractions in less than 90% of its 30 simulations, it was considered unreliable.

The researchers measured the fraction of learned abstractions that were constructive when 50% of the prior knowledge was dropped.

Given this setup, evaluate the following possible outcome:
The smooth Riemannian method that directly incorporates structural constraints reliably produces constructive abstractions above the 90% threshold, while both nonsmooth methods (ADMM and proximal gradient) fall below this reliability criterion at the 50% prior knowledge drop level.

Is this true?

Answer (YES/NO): NO